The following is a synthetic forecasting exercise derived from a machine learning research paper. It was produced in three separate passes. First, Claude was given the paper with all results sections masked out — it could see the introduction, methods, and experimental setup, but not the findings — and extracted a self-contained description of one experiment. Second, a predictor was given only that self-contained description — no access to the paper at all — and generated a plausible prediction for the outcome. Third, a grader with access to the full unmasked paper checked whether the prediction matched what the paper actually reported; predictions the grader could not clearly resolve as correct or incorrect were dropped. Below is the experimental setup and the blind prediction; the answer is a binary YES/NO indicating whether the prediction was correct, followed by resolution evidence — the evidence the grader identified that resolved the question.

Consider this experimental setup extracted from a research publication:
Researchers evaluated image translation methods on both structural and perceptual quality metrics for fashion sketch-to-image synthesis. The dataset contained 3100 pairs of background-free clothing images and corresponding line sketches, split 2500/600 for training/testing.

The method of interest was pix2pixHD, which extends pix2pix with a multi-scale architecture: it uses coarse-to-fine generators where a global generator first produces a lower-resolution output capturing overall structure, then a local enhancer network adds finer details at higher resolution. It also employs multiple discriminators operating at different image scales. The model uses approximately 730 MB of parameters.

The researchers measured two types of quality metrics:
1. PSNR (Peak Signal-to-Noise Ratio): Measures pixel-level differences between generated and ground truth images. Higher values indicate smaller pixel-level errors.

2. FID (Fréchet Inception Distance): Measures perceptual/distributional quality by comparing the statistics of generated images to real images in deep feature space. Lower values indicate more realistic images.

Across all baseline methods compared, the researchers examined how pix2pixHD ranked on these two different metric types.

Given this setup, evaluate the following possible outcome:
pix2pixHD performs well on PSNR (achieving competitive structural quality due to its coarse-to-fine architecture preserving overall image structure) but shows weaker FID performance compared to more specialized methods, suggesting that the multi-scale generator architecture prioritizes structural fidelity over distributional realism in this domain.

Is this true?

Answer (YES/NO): NO